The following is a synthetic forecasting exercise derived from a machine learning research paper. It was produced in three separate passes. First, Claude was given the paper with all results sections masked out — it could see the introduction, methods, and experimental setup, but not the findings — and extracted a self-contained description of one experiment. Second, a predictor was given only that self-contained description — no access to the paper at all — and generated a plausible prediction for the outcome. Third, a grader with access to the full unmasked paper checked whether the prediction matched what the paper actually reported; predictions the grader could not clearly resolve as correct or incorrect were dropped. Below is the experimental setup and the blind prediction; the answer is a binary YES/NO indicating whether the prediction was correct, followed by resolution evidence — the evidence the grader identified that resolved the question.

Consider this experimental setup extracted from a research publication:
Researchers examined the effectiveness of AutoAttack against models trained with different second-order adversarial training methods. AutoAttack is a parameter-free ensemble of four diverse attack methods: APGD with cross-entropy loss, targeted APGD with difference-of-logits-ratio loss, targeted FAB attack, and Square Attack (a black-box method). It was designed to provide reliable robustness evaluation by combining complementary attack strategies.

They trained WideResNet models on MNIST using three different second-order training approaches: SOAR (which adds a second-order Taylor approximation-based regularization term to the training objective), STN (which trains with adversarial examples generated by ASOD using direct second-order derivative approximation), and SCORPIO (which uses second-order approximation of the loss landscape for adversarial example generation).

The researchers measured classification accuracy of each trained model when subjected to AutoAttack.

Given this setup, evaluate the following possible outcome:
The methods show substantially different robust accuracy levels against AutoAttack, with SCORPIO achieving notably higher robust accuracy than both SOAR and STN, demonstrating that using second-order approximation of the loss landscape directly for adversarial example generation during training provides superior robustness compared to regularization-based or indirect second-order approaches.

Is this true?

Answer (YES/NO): YES